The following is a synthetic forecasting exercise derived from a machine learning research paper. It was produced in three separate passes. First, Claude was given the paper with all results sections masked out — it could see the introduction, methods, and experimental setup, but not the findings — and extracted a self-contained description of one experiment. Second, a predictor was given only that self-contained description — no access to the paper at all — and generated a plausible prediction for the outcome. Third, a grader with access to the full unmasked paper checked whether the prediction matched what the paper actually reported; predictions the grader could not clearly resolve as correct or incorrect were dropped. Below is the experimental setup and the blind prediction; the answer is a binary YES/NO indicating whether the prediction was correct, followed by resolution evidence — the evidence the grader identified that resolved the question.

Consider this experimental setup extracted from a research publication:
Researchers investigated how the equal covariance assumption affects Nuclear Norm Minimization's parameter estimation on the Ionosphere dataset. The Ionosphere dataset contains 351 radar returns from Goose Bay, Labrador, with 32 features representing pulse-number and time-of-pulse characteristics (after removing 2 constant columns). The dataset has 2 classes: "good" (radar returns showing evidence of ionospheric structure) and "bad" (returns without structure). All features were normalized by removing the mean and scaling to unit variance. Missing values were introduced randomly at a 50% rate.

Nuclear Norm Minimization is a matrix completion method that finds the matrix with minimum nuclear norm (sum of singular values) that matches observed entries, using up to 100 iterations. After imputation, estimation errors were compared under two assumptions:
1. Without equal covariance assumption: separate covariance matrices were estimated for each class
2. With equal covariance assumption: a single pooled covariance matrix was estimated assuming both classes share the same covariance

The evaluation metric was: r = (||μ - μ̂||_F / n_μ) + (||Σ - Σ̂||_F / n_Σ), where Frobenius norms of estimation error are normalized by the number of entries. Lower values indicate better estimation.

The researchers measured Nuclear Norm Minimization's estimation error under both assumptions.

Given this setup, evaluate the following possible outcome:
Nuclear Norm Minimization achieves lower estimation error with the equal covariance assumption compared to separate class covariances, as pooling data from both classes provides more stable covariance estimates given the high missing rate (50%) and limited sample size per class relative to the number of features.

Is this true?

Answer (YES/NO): YES